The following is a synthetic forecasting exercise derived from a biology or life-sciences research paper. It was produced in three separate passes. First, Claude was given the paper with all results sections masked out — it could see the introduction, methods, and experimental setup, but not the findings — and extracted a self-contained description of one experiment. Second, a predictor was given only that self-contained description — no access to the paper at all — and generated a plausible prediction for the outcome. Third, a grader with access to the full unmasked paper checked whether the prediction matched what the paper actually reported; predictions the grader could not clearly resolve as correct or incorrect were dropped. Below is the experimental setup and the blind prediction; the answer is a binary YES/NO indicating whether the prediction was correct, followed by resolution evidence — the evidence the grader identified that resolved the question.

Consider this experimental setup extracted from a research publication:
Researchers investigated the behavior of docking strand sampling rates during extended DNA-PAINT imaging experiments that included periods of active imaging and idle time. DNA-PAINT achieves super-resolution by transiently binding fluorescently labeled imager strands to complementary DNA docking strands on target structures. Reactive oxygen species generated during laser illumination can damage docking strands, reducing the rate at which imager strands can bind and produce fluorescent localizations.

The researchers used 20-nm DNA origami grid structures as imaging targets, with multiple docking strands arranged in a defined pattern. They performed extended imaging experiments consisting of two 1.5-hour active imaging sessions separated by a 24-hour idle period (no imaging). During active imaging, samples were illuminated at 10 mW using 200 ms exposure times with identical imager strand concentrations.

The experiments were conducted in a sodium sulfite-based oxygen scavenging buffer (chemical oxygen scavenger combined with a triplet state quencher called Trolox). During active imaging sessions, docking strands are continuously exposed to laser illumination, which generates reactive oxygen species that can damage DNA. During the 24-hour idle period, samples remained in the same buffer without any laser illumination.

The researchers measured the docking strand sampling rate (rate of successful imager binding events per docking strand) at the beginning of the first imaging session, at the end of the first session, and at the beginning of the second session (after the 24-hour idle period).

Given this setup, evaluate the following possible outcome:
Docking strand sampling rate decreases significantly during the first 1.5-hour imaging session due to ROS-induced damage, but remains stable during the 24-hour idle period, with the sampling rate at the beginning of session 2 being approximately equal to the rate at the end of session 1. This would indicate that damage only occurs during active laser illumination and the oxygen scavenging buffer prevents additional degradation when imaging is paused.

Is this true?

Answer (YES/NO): NO